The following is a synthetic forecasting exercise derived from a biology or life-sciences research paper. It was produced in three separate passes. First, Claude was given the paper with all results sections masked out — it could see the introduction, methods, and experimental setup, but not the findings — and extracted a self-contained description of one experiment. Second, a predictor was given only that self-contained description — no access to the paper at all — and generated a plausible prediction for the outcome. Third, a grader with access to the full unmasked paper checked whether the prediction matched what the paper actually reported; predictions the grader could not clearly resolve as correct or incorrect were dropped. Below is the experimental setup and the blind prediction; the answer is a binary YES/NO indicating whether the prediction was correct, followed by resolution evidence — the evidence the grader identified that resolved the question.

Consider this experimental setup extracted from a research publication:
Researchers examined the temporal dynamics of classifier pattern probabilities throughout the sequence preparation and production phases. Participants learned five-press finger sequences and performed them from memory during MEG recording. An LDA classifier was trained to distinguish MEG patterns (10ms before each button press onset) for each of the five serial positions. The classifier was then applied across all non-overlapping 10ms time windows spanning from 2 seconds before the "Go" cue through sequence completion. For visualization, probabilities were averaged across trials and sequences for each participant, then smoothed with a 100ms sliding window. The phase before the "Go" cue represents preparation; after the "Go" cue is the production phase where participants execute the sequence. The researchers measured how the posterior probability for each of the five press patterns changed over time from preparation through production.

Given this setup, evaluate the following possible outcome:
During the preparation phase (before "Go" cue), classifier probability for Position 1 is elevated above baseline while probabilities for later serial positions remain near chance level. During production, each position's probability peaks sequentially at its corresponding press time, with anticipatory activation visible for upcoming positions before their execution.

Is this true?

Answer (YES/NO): NO